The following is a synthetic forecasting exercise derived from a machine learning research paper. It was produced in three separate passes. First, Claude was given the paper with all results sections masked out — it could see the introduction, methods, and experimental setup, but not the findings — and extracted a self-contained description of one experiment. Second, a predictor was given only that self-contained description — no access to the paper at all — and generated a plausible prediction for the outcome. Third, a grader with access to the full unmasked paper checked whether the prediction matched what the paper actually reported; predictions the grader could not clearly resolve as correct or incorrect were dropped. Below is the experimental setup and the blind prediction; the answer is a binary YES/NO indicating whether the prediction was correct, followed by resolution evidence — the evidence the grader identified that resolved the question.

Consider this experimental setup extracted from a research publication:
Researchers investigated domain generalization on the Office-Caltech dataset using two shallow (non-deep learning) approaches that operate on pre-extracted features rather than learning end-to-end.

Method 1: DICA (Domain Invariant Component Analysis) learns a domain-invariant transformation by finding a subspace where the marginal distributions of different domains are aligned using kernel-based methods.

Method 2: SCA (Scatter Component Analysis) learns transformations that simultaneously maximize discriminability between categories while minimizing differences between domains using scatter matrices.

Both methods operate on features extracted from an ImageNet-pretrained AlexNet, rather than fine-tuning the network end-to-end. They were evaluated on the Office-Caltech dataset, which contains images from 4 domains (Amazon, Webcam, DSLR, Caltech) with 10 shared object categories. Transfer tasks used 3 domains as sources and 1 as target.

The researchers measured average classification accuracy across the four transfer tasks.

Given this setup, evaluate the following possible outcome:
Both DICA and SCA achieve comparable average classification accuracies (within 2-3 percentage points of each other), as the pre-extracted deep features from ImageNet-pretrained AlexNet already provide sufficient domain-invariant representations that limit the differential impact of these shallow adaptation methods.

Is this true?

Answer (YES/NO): NO